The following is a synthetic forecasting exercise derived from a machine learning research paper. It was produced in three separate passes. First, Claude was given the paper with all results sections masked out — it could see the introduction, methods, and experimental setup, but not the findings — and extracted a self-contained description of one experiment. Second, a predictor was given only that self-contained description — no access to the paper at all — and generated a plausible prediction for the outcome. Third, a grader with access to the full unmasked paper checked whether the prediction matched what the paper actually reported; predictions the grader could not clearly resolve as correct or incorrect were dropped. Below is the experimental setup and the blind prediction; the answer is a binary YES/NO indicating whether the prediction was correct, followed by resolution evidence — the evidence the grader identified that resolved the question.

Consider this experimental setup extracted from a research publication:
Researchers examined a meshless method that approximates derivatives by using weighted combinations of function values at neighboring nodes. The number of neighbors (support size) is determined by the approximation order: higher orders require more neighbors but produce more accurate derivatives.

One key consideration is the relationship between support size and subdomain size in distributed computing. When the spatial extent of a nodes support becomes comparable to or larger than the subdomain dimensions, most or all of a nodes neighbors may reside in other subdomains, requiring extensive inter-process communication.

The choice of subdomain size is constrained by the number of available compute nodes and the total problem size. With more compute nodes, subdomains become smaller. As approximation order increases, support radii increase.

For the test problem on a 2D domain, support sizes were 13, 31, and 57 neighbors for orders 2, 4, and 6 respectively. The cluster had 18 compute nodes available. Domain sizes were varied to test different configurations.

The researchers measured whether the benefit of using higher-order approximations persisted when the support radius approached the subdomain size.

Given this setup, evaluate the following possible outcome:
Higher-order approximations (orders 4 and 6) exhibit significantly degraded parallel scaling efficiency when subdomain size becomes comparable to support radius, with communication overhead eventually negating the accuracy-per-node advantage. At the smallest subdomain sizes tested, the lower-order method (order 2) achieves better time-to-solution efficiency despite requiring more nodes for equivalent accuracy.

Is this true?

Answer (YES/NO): NO